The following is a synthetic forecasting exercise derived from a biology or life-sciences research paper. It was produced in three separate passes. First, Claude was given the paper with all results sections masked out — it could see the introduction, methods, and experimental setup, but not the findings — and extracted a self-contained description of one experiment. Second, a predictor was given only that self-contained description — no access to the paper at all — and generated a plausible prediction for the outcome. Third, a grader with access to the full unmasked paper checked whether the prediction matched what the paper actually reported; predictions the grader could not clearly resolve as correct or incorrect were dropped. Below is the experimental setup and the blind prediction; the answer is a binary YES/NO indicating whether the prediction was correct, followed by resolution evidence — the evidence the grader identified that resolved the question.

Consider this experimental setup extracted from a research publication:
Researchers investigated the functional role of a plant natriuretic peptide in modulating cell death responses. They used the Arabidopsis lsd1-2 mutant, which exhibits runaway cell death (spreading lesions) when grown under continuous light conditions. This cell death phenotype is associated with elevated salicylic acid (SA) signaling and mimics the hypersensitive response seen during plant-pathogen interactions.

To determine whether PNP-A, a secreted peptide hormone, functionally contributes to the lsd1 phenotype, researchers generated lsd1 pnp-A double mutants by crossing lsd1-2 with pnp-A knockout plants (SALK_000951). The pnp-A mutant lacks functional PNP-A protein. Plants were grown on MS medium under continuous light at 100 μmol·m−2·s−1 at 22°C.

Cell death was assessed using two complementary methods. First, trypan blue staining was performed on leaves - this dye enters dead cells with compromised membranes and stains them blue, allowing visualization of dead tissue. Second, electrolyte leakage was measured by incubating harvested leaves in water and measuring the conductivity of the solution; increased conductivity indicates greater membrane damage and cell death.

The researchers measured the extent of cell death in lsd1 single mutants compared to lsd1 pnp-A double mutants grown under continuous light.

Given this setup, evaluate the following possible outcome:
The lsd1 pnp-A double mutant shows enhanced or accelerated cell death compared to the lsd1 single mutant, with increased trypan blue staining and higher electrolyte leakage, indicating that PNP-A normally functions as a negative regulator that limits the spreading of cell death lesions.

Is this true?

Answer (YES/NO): YES